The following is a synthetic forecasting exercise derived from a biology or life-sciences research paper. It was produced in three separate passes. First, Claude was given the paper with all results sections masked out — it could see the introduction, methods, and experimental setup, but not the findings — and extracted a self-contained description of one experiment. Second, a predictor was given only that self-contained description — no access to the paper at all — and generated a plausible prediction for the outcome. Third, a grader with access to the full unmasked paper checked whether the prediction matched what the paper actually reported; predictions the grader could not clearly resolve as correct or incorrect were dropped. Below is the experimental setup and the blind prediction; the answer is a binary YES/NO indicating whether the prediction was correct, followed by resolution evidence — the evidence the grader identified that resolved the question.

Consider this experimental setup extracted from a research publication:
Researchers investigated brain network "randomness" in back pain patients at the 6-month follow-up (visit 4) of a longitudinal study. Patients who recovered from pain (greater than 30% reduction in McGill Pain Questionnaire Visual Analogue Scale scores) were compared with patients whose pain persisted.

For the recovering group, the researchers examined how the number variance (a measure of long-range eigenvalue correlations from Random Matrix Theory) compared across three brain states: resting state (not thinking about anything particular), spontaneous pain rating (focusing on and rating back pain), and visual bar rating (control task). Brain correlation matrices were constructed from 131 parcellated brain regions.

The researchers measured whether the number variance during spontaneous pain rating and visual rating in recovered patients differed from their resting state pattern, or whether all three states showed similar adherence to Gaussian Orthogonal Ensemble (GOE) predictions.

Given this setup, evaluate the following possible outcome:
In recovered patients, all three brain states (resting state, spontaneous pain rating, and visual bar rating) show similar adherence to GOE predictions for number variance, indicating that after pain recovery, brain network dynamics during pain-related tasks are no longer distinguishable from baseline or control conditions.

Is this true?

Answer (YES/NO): YES